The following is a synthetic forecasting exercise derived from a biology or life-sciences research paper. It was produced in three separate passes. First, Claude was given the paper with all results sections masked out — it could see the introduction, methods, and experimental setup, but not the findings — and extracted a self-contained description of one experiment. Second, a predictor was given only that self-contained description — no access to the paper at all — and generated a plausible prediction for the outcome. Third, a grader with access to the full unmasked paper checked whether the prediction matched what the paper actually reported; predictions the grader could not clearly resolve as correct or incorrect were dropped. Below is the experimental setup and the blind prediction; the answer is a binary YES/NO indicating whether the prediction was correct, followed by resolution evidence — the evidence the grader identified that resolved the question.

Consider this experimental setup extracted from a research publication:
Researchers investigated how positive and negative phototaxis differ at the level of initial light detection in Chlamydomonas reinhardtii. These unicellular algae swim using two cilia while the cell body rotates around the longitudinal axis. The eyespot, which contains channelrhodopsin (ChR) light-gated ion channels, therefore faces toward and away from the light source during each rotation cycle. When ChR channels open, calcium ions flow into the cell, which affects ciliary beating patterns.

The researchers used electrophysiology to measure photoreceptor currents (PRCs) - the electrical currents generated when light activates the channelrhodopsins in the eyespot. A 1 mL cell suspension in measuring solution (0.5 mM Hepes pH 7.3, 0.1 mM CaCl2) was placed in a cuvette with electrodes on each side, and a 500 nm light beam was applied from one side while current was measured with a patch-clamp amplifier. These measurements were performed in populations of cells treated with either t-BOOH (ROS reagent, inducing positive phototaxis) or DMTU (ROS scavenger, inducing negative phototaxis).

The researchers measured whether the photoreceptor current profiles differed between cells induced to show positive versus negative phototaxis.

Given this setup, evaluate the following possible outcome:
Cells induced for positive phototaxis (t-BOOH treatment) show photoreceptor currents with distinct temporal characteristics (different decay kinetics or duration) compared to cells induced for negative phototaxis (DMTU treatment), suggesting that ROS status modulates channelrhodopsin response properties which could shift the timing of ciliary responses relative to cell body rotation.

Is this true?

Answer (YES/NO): NO